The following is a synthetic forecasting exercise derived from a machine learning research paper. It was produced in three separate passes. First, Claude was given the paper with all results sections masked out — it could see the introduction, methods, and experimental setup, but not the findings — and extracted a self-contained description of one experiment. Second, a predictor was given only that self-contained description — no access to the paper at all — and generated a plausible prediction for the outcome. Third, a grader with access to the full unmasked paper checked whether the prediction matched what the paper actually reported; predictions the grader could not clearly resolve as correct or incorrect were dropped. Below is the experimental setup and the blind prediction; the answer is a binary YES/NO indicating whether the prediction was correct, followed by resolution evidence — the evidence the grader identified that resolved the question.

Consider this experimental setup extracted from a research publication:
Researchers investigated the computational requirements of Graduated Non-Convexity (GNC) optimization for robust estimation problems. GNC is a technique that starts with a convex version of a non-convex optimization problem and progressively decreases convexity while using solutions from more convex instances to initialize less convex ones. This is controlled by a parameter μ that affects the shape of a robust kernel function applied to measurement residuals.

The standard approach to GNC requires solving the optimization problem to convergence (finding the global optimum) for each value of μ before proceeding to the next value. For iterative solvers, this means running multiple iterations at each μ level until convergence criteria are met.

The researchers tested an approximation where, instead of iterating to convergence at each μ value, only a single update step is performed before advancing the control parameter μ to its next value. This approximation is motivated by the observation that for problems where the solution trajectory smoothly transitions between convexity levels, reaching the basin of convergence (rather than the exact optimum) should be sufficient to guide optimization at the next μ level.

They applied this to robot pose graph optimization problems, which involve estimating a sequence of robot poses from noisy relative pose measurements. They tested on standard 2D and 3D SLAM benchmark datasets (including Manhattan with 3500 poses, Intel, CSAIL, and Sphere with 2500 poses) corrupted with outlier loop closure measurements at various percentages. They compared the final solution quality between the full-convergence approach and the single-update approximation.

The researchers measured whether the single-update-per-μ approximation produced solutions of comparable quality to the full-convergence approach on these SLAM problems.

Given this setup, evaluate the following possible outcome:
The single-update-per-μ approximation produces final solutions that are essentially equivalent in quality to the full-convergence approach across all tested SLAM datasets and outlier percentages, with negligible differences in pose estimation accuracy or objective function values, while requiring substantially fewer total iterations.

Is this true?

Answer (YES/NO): NO